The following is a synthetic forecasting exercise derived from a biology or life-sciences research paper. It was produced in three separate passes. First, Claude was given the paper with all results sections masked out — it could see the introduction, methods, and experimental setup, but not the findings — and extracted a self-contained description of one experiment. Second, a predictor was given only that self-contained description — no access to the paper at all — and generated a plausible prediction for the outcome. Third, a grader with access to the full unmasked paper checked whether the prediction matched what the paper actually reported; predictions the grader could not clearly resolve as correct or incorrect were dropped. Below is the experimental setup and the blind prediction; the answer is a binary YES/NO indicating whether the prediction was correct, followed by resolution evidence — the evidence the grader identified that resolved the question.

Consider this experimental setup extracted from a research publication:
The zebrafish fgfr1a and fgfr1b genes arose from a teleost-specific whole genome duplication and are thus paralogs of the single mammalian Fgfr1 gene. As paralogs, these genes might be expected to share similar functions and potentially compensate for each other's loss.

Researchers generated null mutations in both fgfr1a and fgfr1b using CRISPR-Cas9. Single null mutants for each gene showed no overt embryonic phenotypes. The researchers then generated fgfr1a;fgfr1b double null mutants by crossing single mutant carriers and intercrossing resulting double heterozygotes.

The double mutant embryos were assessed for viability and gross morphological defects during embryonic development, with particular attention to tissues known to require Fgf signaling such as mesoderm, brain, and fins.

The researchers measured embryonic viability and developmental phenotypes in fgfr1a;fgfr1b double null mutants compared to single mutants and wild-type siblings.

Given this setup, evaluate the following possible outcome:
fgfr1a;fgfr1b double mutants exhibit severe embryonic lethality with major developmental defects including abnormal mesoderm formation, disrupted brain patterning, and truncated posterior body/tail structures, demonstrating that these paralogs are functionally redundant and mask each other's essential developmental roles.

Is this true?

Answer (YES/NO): NO